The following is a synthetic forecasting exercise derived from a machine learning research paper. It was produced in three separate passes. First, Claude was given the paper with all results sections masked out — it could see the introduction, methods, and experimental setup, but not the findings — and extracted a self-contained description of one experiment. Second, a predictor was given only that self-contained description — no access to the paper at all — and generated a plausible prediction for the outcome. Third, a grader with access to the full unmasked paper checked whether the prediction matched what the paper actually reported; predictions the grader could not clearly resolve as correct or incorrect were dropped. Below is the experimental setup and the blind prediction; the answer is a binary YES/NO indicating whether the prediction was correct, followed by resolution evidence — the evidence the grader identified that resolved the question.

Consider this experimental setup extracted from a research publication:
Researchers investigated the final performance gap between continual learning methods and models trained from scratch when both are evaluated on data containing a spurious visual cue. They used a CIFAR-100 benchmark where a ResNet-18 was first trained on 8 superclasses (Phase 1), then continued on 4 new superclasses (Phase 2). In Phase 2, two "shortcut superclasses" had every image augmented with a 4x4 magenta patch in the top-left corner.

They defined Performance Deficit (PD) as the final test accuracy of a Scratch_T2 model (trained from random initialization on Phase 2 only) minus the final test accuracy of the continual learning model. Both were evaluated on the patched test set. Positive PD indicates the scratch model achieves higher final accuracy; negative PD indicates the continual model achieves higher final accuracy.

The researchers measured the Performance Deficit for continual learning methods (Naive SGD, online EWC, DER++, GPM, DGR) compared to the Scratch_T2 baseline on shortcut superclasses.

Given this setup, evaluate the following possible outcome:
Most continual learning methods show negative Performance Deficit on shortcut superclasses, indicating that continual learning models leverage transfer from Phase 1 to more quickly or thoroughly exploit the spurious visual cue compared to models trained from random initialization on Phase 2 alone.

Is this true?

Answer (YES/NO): NO